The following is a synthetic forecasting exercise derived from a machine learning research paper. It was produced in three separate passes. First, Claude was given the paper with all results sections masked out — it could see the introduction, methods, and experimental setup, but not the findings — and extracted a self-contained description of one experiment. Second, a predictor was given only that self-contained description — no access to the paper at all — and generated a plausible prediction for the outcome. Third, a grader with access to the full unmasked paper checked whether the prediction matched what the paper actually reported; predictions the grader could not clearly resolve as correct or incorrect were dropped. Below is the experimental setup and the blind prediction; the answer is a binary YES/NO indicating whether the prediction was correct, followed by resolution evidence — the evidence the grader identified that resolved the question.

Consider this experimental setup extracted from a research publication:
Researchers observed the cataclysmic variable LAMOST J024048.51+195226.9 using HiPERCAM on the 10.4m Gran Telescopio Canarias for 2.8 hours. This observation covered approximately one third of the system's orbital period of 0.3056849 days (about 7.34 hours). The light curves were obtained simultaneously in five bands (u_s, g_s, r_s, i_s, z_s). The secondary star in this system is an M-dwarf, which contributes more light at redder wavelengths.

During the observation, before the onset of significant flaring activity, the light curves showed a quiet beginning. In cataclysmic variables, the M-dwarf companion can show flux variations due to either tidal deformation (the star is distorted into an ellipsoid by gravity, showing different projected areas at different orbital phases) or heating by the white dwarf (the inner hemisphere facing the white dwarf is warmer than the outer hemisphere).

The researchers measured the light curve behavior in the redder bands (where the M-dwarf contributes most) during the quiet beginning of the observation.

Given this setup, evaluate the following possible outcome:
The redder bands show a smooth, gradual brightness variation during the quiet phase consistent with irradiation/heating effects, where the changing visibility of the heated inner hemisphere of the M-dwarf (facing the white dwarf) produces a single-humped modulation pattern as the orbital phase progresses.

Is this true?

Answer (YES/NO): NO